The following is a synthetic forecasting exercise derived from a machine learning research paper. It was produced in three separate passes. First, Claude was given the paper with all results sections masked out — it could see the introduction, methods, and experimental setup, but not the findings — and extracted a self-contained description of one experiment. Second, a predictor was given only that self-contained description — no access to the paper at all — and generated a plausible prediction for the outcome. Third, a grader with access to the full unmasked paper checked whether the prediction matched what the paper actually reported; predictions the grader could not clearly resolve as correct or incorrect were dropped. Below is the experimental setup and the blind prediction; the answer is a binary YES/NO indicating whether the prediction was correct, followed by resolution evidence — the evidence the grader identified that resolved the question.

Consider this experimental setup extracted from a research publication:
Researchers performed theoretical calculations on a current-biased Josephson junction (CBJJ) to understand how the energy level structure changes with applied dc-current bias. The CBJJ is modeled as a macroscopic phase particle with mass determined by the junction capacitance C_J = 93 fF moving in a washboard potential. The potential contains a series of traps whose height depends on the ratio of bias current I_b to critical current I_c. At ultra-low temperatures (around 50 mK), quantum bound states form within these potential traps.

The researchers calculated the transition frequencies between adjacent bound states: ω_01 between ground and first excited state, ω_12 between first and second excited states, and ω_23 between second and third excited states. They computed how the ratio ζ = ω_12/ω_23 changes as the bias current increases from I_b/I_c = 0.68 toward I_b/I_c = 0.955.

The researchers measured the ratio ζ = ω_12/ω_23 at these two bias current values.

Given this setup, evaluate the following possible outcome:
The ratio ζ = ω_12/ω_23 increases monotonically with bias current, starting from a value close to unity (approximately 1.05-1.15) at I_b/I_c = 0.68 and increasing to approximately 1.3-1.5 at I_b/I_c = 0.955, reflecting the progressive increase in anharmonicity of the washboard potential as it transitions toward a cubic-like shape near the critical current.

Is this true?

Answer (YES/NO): NO